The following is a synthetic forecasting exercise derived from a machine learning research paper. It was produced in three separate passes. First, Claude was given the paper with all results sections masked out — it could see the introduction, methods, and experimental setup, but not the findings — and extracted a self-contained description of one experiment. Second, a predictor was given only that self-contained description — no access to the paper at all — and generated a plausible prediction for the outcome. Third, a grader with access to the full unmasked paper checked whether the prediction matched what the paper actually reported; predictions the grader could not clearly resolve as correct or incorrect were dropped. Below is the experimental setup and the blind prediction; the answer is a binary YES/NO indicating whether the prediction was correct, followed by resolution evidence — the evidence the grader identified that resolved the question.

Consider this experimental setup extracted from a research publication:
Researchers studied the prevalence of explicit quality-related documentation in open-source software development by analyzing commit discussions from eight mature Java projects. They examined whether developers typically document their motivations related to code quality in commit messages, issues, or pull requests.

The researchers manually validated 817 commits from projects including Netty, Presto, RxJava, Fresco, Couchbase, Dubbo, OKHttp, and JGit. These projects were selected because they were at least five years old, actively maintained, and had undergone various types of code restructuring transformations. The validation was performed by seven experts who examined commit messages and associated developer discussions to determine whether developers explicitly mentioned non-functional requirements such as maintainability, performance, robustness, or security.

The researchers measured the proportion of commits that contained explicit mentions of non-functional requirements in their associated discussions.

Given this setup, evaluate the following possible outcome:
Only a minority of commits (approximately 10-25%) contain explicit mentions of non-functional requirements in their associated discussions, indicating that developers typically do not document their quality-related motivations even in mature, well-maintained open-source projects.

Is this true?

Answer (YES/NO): NO